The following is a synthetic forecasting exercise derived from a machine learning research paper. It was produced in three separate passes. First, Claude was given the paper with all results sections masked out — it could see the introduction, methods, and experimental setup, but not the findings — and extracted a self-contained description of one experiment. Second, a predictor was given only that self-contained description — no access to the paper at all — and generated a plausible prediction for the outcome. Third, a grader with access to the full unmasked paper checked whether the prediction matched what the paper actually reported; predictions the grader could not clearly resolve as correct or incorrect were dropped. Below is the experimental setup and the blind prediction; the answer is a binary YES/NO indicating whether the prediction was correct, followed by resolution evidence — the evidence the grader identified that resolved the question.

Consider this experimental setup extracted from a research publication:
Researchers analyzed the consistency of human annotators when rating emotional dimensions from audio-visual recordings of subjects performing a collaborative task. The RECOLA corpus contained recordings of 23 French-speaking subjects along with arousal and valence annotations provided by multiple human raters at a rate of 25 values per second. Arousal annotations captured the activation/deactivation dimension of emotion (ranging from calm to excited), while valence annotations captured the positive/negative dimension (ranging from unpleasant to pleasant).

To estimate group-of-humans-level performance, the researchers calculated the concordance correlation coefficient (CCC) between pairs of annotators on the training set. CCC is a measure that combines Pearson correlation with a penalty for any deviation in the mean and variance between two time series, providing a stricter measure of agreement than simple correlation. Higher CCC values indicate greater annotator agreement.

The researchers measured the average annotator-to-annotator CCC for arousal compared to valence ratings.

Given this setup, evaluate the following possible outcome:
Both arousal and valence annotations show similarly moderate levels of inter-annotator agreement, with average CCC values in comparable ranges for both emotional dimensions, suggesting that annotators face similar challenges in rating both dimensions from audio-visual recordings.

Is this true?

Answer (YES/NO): YES